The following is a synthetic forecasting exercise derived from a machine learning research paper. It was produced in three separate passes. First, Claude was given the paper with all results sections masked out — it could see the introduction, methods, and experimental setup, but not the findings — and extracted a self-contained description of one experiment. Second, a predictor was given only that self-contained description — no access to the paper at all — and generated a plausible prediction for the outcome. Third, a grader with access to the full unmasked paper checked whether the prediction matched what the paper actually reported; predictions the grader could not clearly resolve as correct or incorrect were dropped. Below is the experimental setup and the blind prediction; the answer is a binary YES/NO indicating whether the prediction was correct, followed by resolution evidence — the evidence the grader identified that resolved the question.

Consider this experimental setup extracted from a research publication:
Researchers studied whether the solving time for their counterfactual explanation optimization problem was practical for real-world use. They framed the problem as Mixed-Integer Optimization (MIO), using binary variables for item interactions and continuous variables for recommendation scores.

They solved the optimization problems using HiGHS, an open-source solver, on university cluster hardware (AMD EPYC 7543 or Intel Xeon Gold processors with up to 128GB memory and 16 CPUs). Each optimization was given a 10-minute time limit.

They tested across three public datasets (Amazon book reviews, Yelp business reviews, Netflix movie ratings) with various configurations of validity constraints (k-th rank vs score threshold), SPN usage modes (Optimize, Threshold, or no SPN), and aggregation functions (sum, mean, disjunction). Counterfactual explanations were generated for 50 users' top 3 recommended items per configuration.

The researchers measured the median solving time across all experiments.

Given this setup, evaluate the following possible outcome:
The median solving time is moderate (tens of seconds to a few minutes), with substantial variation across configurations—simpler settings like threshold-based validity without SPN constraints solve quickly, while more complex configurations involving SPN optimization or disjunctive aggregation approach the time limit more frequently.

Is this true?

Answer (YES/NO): NO